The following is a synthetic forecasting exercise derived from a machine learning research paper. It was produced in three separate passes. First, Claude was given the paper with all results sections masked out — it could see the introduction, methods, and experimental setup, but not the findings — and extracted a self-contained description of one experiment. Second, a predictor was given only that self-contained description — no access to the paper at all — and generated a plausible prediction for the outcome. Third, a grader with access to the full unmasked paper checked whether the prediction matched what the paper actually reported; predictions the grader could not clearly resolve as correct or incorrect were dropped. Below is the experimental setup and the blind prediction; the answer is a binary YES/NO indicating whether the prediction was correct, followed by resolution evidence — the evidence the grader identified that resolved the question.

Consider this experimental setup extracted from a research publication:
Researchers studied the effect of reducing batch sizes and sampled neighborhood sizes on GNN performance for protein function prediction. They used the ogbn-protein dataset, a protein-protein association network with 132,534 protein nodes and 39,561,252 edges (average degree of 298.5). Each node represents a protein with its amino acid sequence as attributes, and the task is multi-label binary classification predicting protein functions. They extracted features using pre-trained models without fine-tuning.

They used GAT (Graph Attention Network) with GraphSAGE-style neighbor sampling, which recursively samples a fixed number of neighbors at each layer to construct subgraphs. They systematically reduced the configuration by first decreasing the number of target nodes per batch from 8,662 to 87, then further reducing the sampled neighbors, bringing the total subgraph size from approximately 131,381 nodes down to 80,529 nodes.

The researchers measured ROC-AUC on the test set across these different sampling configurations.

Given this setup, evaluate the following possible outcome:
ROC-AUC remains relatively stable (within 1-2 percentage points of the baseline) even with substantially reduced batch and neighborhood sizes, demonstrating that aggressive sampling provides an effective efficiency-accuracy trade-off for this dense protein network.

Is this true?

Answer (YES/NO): NO